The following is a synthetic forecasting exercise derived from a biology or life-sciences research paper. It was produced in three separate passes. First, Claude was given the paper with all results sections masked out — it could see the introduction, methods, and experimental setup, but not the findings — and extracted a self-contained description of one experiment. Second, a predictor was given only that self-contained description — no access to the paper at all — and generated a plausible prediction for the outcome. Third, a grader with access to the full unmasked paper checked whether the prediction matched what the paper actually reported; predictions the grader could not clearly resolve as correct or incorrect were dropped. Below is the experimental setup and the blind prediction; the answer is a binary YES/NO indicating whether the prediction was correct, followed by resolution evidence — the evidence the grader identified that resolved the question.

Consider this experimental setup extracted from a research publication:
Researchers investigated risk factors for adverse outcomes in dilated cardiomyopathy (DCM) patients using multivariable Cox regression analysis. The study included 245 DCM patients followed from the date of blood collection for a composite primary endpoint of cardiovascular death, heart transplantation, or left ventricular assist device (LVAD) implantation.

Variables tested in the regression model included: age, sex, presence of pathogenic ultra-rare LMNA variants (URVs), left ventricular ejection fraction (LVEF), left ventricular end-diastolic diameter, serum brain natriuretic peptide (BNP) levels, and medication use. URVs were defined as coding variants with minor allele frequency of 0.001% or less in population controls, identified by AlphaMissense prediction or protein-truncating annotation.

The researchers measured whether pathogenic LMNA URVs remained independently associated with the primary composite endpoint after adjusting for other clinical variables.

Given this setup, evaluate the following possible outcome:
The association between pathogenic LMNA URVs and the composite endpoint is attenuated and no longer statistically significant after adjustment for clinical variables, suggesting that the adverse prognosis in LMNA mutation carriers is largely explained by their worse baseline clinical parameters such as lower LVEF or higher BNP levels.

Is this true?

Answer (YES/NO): NO